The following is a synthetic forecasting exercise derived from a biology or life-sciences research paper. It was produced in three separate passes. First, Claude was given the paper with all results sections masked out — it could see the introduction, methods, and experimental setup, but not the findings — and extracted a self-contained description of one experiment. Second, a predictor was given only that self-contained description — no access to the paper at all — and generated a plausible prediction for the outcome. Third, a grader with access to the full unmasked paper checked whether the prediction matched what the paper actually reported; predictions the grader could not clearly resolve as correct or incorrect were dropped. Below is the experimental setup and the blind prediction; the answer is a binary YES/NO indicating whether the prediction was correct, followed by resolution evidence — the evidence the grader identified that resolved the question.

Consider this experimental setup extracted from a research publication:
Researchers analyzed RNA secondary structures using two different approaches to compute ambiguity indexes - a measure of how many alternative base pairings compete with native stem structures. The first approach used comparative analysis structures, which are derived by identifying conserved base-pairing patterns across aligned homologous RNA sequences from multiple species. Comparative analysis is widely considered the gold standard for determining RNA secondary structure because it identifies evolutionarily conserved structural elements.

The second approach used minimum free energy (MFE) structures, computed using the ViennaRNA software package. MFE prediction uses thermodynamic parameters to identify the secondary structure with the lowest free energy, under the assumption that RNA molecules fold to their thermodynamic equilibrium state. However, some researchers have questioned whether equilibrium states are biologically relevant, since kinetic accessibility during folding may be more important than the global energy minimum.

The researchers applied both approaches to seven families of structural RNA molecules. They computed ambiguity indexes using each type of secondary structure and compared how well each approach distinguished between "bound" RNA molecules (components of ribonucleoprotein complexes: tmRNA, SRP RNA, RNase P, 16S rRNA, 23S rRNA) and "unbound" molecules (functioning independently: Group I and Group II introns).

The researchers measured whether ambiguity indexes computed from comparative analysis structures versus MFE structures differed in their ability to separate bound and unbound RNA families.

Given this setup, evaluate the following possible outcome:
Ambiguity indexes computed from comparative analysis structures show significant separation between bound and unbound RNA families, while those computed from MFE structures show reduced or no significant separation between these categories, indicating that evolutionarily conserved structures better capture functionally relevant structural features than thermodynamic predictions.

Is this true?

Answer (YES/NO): YES